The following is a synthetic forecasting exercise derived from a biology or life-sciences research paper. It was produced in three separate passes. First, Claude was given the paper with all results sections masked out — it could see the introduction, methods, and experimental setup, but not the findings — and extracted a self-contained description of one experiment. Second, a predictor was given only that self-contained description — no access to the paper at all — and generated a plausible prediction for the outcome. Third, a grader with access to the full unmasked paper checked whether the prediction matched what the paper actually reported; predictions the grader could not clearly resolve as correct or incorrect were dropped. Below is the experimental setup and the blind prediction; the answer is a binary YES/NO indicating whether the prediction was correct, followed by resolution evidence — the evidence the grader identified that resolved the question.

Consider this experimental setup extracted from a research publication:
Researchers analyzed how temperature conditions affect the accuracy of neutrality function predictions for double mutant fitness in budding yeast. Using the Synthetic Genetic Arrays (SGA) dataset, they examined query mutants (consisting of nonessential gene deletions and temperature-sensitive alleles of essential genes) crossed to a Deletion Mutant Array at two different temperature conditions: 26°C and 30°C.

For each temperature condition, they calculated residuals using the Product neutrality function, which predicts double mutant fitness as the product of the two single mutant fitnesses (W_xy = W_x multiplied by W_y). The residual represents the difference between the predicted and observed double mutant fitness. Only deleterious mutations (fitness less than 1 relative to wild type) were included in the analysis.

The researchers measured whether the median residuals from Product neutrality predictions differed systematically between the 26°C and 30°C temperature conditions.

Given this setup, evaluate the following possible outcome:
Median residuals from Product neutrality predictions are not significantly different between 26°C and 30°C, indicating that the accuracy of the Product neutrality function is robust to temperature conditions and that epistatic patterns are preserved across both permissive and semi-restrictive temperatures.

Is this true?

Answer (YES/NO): YES